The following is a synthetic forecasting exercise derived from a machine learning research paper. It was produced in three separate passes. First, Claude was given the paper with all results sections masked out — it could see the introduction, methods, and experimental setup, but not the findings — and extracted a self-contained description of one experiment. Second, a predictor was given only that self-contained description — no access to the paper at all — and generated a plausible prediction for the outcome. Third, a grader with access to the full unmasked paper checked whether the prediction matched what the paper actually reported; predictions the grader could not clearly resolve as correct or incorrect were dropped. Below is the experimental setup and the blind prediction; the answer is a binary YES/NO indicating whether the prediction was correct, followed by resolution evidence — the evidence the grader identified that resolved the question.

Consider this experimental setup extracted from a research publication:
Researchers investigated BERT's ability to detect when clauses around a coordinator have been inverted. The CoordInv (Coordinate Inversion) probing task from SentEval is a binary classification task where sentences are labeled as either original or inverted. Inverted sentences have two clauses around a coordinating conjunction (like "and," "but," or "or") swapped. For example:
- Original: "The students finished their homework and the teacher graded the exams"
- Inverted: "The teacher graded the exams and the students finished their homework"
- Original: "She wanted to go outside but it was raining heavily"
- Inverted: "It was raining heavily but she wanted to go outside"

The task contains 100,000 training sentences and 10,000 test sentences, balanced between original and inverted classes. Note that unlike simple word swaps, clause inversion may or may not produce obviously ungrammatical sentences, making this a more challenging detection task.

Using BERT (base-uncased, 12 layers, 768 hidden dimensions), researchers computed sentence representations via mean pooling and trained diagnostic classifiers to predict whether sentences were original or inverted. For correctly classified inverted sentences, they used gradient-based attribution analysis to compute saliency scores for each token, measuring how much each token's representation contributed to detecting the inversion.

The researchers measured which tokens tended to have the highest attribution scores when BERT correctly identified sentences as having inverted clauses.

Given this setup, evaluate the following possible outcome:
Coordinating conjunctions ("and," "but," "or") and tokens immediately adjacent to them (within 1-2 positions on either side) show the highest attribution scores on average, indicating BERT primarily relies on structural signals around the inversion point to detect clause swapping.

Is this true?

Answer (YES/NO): NO